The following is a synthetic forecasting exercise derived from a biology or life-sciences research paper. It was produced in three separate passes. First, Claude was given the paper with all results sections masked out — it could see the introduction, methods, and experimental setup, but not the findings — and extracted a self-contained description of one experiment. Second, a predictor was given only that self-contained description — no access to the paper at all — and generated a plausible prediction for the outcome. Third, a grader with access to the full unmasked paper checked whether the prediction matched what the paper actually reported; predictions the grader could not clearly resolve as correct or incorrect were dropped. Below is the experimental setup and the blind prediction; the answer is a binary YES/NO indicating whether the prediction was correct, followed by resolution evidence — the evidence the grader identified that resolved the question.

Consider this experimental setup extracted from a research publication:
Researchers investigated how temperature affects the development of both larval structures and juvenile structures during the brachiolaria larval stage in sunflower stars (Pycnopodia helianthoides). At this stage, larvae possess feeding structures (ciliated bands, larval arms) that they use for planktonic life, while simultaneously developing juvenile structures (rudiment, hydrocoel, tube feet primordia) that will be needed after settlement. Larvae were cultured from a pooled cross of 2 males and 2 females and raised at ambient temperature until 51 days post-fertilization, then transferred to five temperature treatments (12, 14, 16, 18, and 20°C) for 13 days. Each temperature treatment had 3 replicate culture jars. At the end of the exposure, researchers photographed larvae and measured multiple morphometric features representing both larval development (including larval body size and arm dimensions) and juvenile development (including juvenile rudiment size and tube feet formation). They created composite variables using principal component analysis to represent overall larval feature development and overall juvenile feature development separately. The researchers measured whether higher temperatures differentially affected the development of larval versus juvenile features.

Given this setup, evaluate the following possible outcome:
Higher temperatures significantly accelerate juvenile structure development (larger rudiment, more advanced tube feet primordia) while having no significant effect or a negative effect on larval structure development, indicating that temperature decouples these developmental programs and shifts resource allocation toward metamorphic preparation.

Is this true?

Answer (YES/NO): NO